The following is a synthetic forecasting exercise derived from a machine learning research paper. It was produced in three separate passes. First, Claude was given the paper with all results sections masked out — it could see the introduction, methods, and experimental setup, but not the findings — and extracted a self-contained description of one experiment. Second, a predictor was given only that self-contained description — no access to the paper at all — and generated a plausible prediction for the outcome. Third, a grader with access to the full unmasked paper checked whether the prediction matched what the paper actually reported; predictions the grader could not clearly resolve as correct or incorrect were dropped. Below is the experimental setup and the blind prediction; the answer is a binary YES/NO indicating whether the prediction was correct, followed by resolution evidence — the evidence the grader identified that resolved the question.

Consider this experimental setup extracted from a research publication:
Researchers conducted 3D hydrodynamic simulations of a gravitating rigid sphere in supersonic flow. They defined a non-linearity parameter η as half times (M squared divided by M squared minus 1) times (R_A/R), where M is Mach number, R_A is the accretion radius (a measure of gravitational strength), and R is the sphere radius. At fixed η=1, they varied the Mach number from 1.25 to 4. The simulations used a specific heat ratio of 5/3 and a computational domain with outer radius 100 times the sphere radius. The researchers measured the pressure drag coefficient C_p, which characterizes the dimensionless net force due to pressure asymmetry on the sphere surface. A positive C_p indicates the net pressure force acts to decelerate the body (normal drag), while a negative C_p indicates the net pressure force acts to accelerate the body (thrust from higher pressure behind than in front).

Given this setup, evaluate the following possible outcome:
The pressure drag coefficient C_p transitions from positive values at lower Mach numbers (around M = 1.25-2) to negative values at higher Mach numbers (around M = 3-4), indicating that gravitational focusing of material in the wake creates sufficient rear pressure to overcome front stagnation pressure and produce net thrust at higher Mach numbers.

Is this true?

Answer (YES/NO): YES